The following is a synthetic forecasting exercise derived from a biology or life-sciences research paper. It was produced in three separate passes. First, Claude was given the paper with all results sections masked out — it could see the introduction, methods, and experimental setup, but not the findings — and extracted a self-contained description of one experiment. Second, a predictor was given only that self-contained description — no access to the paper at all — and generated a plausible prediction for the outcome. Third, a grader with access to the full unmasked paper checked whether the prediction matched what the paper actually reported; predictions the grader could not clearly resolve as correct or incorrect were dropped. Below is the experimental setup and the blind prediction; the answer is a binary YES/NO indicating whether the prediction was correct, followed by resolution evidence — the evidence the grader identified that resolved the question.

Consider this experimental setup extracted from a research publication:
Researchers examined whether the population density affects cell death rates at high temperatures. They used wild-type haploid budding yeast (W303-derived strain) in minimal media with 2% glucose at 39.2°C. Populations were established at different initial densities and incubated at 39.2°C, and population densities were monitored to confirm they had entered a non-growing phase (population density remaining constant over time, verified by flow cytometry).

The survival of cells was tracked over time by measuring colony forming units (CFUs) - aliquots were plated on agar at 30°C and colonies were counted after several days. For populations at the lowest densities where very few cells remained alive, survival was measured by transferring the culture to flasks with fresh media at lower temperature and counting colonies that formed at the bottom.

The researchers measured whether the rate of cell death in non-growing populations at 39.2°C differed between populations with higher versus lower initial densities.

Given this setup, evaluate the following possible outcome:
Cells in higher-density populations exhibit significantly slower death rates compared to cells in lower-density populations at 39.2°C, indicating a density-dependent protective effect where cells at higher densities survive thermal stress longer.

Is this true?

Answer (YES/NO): YES